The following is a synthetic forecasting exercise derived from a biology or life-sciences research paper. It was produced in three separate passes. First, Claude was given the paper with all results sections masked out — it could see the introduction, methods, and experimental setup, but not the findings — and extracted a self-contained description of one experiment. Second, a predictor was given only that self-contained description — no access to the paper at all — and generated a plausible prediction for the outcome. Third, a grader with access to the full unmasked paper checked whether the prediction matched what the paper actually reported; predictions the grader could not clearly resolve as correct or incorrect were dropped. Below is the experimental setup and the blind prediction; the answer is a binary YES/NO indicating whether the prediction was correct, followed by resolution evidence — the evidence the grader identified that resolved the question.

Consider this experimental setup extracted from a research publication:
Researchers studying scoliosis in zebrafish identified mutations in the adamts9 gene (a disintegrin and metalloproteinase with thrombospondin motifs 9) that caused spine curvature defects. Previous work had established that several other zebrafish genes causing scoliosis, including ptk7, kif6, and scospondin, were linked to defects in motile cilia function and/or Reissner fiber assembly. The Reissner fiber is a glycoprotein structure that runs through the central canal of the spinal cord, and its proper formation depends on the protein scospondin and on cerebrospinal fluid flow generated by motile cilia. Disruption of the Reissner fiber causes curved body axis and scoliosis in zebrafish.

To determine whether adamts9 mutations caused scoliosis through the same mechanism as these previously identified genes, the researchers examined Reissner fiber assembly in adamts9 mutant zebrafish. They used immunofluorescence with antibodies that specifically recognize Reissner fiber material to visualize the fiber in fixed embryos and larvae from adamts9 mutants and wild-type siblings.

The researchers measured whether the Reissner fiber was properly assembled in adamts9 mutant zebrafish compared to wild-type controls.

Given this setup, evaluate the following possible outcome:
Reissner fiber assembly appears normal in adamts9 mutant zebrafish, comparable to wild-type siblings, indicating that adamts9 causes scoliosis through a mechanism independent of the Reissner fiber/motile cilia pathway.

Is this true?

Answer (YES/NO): YES